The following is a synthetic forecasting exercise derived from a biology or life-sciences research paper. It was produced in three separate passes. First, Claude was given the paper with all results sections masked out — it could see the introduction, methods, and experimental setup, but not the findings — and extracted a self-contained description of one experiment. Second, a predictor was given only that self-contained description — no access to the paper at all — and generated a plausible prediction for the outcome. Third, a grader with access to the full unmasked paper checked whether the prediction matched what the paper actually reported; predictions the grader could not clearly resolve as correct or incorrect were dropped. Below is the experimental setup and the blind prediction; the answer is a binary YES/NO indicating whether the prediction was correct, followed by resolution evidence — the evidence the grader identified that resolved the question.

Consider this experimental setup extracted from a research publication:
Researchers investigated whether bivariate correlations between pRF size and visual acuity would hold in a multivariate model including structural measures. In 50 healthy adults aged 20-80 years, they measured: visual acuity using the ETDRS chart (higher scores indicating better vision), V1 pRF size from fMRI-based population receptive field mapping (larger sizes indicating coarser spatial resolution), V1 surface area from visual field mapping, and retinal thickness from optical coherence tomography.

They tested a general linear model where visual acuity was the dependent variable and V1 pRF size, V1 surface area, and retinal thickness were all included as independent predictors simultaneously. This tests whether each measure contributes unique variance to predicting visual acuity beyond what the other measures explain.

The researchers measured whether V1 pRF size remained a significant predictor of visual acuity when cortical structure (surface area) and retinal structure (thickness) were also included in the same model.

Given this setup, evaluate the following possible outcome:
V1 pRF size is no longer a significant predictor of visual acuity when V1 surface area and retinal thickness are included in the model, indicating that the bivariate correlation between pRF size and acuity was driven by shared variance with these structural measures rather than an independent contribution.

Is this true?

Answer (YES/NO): NO